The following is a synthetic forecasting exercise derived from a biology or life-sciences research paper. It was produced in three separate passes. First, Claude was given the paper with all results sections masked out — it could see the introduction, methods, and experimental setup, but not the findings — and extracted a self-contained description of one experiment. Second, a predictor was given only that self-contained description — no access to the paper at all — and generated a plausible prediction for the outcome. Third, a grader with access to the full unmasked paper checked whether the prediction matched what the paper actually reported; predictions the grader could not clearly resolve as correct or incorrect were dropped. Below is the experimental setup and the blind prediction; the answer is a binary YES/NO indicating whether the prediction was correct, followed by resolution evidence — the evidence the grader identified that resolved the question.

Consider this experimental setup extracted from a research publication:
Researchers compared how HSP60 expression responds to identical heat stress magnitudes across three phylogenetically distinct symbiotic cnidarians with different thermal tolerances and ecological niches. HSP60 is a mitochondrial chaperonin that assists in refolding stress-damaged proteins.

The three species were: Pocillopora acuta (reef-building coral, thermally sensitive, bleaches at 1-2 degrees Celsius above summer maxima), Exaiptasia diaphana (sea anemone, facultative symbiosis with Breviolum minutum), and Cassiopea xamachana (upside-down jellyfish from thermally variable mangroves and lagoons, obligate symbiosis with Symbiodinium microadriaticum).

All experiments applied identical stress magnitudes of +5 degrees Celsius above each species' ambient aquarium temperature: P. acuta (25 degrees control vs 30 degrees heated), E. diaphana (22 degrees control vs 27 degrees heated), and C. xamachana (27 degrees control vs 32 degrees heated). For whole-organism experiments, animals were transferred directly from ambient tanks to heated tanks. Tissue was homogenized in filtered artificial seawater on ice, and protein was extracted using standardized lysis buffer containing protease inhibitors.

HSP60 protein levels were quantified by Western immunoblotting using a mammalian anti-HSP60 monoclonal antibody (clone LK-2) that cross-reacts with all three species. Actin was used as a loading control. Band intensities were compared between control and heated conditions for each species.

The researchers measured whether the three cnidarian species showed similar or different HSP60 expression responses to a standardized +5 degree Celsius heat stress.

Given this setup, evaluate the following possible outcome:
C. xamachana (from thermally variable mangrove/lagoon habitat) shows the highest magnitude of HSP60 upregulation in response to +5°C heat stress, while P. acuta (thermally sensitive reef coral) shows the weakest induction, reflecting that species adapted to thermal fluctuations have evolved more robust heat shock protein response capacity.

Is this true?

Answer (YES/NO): NO